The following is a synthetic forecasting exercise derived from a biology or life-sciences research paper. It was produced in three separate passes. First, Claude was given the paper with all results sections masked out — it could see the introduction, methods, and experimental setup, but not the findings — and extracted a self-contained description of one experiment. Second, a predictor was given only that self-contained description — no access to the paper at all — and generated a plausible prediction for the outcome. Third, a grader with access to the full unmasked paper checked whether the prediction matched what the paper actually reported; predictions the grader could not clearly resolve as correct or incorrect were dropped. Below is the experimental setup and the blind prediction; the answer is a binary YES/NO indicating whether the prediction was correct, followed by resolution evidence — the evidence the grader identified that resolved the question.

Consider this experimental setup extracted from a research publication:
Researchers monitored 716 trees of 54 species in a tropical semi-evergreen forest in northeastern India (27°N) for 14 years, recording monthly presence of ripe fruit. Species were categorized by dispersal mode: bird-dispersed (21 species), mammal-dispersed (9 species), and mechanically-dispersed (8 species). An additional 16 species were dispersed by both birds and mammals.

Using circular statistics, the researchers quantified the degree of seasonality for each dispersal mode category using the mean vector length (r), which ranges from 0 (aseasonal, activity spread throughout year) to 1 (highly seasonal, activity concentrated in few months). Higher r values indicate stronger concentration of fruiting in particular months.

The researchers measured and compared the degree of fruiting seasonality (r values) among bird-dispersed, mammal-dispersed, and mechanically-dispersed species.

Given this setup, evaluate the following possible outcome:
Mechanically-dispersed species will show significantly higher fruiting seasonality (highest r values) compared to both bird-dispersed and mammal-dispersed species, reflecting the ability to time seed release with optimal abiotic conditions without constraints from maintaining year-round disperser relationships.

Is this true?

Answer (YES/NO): NO